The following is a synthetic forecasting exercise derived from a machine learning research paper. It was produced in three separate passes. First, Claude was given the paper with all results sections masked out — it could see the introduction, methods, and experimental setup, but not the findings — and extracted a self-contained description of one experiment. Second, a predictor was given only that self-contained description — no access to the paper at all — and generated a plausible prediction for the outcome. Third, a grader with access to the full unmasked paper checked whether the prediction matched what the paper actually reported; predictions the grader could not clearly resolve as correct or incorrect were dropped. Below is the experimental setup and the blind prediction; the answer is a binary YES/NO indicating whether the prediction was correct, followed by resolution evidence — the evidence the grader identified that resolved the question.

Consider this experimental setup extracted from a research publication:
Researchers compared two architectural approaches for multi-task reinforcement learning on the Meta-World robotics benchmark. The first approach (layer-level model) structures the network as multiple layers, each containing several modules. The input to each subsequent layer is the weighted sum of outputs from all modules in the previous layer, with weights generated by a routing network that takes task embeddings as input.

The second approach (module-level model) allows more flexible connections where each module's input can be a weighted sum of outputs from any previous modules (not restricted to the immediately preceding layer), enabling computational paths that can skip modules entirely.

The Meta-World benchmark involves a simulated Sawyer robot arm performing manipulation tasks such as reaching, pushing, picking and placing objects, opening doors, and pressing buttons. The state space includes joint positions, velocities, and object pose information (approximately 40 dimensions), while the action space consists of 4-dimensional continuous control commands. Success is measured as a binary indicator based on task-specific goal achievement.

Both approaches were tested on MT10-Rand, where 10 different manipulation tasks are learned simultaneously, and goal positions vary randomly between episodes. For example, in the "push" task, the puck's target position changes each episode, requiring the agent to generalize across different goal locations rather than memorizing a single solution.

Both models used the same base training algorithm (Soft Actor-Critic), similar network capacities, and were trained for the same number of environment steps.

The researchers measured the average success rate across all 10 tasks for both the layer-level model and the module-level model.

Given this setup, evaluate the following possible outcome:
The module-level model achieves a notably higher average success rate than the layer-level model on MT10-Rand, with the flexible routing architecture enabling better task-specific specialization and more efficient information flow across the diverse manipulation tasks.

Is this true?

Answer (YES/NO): NO